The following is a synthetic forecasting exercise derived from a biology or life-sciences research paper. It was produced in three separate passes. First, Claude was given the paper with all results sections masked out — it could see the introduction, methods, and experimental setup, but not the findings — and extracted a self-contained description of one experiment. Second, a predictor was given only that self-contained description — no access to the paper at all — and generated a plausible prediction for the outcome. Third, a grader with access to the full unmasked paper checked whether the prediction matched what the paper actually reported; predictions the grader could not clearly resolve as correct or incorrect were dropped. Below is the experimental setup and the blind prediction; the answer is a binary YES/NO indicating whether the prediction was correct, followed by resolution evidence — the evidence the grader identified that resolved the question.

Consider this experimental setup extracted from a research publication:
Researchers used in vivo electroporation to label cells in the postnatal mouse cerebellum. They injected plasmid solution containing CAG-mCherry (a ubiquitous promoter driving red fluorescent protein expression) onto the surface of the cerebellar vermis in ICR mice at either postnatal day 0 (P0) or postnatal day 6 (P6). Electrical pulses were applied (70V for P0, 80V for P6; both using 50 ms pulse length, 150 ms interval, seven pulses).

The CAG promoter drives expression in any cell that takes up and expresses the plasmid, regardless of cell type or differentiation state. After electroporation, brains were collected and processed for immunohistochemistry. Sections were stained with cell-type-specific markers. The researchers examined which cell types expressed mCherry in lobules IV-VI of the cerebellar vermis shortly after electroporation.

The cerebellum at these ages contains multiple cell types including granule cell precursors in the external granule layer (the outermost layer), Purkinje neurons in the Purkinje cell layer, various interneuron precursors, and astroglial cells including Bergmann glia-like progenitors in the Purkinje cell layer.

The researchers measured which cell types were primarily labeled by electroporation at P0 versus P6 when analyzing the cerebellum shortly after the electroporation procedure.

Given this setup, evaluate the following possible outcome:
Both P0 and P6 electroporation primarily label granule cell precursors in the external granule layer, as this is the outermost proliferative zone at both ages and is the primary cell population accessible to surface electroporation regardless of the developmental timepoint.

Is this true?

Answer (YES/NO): YES